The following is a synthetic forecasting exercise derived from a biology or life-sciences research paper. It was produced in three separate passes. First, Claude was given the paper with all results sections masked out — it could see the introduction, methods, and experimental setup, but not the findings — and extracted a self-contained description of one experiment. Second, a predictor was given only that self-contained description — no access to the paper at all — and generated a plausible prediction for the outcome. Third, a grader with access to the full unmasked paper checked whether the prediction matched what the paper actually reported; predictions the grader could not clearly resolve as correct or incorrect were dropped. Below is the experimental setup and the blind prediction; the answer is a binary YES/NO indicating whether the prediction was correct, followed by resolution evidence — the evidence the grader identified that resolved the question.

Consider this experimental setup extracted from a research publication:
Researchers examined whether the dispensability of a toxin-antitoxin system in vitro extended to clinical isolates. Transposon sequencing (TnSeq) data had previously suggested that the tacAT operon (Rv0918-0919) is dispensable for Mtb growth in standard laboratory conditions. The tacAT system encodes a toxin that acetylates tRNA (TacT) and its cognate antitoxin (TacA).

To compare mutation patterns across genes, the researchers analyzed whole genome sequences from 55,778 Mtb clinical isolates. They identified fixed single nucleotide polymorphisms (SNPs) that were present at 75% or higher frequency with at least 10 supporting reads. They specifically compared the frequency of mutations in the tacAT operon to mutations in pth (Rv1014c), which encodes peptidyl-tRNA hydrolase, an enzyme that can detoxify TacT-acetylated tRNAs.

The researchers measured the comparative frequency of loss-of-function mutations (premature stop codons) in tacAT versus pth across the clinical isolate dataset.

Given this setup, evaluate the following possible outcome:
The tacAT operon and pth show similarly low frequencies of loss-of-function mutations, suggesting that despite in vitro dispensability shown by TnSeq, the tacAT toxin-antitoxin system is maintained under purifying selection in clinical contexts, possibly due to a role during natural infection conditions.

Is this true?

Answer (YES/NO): NO